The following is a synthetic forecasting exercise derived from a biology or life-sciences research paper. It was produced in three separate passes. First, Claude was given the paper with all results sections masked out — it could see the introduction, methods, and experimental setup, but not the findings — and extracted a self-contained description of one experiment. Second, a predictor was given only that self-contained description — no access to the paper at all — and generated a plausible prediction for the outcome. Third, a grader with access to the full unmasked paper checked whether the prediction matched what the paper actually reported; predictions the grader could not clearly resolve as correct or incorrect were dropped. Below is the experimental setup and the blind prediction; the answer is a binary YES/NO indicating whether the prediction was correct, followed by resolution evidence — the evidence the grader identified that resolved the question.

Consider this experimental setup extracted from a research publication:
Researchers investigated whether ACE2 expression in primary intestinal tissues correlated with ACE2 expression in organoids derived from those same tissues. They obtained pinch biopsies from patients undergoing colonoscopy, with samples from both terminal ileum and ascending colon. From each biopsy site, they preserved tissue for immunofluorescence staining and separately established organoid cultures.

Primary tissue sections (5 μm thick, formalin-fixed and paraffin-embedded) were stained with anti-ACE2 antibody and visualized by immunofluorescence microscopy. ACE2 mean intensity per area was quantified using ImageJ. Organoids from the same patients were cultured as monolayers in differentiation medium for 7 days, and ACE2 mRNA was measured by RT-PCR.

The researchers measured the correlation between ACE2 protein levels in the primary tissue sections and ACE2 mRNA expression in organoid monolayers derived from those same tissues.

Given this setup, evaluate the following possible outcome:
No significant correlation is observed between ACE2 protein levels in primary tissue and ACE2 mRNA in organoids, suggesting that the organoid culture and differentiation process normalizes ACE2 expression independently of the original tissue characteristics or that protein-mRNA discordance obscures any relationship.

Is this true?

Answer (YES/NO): NO